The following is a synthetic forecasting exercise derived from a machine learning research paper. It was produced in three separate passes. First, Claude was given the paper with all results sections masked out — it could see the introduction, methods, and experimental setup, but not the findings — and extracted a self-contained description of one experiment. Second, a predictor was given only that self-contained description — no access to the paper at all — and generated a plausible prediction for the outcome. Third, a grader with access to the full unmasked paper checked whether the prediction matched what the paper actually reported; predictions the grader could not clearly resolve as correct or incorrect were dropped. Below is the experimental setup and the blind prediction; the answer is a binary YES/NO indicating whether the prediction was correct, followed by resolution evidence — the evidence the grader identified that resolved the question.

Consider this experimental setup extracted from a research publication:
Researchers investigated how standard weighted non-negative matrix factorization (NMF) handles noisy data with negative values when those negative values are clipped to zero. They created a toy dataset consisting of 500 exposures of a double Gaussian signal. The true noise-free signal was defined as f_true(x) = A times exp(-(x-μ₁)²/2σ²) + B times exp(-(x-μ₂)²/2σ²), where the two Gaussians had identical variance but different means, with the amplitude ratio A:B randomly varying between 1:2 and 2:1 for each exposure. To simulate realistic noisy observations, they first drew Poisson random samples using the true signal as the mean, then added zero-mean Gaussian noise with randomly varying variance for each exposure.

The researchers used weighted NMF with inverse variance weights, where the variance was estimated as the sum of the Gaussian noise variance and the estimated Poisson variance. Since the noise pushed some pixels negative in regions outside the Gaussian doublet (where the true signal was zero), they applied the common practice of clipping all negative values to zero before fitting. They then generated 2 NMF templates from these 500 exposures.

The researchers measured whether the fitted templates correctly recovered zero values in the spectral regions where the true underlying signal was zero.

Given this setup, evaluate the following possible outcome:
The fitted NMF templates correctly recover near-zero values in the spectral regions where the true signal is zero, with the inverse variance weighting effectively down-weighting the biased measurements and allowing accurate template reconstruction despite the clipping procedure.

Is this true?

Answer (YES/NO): NO